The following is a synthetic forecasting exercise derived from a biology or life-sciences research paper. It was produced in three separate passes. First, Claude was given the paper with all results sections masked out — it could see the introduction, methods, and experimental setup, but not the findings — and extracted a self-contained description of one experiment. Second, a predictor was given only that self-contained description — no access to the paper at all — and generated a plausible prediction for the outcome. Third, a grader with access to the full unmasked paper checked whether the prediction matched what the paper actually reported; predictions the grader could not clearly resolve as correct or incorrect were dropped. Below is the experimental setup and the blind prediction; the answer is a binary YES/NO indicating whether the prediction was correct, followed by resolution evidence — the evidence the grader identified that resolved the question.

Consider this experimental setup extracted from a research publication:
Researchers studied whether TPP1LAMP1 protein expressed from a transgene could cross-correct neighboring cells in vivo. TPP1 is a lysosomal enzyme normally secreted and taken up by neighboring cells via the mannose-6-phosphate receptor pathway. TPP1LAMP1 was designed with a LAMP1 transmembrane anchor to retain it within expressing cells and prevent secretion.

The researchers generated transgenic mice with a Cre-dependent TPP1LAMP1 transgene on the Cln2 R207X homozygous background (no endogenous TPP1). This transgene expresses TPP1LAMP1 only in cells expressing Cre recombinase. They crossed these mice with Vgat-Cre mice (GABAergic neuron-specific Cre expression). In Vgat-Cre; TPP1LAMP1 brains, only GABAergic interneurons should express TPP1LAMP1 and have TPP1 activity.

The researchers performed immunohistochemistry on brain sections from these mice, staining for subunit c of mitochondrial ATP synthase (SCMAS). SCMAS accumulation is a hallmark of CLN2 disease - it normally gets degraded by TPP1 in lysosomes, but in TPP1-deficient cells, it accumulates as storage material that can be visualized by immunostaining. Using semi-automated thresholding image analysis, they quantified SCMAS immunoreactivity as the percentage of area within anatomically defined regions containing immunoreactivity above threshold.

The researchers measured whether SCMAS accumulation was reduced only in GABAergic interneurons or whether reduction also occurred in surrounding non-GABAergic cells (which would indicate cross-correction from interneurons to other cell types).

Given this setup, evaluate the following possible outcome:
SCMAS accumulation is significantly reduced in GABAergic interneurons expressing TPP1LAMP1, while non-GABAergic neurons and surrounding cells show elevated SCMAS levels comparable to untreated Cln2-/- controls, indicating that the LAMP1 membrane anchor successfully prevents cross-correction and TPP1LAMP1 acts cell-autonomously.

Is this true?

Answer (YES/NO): NO